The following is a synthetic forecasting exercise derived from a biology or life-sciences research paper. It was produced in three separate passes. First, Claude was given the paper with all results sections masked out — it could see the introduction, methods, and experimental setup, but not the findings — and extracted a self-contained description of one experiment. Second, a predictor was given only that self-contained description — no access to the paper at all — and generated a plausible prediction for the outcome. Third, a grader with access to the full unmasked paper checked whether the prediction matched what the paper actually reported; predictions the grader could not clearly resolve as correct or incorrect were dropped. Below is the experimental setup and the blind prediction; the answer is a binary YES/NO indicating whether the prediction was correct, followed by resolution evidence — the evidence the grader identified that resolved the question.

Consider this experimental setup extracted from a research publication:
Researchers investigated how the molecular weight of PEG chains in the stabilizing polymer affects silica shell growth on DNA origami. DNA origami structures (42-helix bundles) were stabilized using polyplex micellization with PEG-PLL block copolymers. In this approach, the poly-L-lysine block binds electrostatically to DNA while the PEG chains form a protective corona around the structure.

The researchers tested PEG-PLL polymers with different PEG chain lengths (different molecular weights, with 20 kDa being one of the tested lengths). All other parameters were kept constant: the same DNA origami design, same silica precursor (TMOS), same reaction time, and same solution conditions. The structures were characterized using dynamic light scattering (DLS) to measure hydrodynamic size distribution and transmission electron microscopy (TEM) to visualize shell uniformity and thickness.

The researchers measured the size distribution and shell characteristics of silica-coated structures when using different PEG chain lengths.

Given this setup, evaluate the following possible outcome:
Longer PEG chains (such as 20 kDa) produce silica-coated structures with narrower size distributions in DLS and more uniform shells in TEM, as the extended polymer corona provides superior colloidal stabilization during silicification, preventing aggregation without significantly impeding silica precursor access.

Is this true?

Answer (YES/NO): YES